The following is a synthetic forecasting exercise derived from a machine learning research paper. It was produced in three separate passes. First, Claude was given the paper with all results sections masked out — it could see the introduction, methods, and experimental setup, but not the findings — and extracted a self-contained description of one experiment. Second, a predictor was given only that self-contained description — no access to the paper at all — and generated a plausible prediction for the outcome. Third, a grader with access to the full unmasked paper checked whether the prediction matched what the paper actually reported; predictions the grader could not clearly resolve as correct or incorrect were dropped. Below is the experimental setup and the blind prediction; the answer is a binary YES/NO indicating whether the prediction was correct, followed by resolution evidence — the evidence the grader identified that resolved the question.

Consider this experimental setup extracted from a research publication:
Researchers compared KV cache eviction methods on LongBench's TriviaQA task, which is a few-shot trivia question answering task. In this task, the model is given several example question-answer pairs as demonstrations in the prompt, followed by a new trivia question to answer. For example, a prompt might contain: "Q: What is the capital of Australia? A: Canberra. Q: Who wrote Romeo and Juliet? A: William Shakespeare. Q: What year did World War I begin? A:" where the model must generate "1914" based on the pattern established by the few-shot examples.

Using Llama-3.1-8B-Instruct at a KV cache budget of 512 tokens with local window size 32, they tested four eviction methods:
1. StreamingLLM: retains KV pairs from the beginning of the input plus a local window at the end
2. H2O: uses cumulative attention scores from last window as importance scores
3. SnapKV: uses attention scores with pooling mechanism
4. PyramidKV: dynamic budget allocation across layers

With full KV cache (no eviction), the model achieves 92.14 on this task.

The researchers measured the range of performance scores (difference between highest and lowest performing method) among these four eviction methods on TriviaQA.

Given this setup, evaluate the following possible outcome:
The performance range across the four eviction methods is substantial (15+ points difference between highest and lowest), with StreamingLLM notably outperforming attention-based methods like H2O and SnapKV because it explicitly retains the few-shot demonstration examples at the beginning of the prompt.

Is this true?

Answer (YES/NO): NO